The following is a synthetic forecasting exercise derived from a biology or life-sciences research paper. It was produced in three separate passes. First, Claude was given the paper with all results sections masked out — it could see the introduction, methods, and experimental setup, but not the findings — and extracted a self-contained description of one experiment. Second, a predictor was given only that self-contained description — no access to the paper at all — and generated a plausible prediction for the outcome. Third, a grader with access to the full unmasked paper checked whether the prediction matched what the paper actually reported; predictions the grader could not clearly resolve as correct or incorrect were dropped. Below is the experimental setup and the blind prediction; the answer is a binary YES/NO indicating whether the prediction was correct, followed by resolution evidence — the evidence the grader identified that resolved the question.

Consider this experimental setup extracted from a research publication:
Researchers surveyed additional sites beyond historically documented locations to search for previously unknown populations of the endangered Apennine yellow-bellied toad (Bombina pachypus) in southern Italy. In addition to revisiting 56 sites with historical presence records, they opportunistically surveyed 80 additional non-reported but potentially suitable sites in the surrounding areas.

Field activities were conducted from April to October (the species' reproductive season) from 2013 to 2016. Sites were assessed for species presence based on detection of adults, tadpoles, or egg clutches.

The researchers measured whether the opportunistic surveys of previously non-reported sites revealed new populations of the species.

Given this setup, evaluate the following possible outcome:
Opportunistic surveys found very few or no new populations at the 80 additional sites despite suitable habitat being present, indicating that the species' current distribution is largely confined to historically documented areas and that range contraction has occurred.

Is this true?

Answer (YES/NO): NO